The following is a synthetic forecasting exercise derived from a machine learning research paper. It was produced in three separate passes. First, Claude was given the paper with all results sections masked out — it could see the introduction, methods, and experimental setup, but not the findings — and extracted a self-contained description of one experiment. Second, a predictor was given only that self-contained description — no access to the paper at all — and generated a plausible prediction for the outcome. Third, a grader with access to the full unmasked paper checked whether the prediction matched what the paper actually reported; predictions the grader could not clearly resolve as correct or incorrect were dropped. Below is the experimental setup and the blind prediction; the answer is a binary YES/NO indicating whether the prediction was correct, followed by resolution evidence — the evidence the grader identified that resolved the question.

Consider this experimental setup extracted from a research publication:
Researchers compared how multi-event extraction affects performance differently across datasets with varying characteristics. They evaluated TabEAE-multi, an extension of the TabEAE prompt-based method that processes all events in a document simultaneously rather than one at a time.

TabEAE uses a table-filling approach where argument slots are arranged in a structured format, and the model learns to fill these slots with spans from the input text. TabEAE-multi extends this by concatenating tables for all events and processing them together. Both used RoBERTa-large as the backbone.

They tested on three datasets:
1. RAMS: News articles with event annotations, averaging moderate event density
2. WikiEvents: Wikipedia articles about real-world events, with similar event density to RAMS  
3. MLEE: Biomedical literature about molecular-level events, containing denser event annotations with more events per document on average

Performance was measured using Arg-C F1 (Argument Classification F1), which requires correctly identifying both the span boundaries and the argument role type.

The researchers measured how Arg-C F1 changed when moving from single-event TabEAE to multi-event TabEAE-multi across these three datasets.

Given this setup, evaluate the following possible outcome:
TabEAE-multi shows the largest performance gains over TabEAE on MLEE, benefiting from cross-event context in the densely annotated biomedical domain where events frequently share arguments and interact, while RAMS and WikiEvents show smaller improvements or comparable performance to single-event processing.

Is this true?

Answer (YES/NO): NO